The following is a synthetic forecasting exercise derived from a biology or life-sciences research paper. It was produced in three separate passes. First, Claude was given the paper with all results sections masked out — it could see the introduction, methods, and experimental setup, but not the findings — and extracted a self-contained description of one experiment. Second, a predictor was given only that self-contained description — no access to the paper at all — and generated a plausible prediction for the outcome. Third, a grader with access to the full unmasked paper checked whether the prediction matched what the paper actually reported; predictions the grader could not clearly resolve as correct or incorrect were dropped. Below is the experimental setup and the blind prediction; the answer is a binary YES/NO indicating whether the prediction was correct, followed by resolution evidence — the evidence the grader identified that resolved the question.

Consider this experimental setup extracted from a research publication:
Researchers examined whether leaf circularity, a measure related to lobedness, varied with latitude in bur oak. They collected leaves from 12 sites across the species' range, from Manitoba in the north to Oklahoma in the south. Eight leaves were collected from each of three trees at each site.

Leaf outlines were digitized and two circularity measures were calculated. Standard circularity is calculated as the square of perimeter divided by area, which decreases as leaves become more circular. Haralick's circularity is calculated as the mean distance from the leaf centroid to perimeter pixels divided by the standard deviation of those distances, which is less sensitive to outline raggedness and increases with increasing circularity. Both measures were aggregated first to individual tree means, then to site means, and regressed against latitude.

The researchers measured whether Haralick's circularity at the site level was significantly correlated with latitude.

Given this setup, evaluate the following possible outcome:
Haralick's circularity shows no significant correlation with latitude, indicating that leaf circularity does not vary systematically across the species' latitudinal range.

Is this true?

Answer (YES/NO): YES